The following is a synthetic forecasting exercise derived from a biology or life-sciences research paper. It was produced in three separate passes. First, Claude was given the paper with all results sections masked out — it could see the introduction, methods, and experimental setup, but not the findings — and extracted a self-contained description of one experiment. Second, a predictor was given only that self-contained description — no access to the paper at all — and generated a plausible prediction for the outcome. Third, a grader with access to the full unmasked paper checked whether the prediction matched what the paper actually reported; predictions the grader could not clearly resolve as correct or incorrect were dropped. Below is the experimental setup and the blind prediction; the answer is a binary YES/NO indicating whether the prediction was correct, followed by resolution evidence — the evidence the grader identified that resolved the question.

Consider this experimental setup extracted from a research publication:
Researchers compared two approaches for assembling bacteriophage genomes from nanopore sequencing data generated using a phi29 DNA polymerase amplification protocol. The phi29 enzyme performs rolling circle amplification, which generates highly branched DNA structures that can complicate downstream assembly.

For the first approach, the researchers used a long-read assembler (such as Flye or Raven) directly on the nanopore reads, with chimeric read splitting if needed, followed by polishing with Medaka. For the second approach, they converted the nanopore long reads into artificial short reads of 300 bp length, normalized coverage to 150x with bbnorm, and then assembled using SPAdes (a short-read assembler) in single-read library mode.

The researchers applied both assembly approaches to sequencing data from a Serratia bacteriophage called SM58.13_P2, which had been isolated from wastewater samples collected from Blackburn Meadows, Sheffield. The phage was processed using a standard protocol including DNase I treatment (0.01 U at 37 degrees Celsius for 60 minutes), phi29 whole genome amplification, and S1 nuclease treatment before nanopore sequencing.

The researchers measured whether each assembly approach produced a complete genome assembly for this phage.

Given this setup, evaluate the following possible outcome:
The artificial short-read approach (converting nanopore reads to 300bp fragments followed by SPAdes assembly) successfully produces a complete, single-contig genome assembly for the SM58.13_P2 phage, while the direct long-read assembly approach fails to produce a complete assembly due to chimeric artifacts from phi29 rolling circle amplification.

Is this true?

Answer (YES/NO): NO